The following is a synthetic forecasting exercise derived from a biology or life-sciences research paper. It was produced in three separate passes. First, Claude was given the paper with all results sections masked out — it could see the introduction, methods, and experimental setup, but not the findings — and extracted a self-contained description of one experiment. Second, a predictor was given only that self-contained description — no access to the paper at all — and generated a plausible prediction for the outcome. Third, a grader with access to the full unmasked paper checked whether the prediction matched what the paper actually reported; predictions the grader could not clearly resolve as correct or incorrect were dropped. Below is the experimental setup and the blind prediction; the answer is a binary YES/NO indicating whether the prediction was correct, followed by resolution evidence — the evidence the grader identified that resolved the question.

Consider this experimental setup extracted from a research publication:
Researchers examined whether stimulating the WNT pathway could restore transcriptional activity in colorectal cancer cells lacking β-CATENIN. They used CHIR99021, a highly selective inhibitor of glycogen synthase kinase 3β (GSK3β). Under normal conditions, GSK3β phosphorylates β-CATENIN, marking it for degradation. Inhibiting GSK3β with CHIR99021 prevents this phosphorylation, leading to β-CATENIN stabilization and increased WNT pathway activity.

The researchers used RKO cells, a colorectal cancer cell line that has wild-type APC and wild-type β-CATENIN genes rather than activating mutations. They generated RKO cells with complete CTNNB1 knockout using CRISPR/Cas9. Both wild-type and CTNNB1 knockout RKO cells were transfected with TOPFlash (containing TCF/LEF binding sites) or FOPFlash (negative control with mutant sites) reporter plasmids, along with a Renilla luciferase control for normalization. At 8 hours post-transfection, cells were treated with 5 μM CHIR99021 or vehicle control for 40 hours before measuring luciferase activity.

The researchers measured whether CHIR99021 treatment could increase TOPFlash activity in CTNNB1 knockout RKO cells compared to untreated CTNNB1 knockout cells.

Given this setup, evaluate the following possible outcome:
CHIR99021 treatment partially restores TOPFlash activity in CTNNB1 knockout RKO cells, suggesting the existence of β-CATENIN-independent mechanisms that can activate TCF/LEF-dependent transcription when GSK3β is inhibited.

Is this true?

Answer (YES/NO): NO